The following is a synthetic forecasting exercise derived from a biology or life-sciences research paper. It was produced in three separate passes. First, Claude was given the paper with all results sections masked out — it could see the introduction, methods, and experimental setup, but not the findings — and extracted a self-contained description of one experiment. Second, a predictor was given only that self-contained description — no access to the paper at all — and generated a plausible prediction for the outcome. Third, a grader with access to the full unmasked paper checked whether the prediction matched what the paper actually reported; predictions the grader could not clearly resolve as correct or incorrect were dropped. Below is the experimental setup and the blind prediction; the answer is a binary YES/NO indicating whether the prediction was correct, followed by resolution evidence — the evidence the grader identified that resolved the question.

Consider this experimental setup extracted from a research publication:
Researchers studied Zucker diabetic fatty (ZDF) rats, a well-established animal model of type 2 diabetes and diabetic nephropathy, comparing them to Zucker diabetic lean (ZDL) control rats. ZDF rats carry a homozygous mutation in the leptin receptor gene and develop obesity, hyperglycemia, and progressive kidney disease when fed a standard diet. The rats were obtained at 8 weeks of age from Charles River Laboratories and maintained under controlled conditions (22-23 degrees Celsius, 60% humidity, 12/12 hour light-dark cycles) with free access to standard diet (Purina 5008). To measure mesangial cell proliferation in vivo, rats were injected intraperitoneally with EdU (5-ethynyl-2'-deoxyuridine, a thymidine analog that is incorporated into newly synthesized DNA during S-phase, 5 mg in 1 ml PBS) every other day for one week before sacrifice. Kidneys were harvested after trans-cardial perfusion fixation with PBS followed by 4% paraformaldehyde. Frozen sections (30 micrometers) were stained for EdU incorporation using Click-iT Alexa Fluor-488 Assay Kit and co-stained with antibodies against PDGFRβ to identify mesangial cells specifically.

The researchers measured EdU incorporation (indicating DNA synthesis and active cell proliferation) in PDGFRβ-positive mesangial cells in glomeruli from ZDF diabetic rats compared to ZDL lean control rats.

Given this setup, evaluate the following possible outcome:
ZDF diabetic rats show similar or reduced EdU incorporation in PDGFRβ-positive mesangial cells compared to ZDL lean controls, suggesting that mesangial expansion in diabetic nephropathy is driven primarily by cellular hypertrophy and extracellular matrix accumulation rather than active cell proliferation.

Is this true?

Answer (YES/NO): NO